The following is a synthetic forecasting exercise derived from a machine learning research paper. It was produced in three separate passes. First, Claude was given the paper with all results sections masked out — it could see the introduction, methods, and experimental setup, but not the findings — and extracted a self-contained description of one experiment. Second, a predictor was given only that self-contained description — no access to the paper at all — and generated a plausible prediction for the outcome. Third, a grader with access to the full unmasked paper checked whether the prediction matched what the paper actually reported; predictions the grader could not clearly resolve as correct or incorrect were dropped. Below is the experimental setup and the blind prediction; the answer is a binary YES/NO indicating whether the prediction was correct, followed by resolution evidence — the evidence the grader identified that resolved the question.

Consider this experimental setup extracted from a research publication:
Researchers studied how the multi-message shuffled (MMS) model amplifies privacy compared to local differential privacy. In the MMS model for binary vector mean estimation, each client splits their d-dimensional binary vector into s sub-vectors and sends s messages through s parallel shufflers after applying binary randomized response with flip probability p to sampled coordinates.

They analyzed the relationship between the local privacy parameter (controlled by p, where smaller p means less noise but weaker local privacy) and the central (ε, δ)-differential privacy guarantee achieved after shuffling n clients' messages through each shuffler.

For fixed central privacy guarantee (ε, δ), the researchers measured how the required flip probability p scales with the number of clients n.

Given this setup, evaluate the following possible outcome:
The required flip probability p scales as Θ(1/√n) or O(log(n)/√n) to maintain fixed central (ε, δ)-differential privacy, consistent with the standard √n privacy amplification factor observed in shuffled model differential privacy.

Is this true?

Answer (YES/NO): NO